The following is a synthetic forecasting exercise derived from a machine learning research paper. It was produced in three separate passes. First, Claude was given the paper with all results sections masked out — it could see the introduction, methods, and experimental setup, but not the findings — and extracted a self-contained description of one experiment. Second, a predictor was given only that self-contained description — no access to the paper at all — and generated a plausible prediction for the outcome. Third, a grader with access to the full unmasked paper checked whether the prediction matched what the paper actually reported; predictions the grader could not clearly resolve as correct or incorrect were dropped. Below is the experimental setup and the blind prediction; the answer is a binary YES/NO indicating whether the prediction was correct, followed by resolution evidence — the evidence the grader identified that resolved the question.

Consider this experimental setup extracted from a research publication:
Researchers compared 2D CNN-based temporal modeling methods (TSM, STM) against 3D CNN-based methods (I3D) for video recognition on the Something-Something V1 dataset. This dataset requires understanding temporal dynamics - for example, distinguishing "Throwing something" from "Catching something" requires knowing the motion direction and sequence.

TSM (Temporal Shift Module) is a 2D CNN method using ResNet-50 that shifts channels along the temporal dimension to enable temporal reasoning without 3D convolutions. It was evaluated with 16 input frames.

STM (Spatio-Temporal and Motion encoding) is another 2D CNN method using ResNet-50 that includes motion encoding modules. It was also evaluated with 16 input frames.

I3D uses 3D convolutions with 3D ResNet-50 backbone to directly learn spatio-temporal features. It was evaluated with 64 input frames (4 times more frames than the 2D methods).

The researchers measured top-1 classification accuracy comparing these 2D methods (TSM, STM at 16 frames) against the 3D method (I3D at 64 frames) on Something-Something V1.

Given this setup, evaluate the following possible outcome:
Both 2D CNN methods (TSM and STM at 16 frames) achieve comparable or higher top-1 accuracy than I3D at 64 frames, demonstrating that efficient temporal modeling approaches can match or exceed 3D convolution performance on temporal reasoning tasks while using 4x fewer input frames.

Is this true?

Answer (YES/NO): YES